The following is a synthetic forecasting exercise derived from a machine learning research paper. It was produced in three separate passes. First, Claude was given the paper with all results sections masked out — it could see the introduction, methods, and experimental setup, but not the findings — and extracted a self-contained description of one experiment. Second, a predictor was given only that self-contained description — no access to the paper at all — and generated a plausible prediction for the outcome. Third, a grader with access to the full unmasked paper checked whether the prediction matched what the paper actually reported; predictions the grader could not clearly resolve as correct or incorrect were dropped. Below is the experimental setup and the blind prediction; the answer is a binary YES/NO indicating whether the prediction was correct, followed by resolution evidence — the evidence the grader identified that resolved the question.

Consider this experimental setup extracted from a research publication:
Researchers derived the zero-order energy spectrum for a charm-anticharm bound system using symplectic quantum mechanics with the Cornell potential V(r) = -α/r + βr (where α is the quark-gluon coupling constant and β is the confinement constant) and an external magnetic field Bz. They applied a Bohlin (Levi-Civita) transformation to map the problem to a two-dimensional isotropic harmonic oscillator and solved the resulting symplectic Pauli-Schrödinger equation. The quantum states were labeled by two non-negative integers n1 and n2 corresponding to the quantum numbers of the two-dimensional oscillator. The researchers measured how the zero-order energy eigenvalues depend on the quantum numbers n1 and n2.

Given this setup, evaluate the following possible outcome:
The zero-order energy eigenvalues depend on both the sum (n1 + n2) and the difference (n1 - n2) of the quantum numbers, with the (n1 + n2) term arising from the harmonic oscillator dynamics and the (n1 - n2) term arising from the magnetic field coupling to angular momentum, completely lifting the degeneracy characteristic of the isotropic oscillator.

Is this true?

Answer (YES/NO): NO